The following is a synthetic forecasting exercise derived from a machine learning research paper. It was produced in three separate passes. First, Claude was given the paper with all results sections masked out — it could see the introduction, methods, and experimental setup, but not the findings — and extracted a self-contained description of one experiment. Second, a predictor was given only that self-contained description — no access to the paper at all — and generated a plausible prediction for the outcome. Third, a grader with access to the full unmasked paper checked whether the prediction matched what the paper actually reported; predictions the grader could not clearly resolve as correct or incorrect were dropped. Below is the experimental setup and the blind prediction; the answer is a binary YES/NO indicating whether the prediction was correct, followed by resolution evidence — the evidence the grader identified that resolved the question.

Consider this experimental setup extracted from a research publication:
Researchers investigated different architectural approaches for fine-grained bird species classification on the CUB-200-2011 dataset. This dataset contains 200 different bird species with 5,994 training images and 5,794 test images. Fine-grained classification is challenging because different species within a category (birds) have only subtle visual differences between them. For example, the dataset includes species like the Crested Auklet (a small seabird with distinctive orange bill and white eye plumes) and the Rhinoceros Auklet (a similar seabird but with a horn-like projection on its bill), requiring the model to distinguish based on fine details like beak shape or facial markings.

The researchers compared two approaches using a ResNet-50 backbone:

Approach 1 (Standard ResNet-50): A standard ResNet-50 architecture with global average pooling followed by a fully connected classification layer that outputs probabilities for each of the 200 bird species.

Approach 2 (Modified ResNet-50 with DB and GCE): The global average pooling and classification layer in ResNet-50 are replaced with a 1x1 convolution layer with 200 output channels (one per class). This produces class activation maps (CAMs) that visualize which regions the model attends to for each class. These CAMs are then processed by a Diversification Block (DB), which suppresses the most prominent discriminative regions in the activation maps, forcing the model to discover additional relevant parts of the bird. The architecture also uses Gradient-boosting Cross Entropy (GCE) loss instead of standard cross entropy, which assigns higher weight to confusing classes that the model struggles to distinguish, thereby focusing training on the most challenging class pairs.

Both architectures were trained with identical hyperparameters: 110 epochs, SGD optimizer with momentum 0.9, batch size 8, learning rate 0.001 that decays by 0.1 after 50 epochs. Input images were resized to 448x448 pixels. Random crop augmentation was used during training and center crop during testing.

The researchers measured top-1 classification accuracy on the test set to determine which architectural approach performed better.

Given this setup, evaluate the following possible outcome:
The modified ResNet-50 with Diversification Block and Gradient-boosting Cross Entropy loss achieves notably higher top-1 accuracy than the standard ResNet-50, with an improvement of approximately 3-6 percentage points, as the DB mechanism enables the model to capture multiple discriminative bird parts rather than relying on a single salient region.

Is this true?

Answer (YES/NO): NO